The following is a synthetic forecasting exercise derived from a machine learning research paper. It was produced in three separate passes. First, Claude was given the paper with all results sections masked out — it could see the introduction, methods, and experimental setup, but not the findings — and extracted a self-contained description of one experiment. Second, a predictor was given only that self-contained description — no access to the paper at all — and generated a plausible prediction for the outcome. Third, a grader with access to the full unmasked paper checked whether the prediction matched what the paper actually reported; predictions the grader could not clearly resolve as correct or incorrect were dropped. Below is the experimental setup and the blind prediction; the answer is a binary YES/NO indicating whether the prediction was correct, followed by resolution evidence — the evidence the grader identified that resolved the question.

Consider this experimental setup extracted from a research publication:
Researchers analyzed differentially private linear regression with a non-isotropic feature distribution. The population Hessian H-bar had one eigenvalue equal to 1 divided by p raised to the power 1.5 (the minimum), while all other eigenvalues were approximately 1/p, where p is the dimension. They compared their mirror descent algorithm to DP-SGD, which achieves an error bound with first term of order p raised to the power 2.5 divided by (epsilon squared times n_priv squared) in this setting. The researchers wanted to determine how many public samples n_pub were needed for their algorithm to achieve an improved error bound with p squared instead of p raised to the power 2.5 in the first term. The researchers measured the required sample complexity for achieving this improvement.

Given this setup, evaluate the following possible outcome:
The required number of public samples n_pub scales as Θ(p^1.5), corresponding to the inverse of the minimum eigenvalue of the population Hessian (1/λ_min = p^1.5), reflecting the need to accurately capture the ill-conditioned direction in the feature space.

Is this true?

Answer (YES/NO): NO